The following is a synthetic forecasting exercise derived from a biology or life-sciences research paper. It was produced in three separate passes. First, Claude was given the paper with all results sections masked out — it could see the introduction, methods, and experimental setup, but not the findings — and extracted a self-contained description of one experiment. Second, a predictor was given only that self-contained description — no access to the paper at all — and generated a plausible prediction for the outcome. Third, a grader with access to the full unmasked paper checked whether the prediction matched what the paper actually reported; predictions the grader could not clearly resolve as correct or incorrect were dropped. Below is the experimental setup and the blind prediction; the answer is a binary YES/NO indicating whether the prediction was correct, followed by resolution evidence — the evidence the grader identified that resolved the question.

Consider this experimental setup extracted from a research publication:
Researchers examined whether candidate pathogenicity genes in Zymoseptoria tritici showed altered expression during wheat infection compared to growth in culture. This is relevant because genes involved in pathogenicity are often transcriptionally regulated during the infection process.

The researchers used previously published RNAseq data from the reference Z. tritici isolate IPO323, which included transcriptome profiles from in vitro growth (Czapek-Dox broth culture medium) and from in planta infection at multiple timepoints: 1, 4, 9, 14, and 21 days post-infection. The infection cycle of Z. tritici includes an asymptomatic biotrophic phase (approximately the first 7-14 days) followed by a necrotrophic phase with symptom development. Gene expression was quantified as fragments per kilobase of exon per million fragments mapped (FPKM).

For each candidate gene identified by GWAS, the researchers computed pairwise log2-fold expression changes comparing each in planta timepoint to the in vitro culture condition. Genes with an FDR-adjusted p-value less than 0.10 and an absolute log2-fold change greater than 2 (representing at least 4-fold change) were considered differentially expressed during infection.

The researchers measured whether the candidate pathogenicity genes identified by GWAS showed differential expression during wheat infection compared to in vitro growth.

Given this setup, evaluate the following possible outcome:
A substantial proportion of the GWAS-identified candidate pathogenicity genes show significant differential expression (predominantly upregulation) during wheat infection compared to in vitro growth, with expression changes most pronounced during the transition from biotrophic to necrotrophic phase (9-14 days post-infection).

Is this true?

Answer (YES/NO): NO